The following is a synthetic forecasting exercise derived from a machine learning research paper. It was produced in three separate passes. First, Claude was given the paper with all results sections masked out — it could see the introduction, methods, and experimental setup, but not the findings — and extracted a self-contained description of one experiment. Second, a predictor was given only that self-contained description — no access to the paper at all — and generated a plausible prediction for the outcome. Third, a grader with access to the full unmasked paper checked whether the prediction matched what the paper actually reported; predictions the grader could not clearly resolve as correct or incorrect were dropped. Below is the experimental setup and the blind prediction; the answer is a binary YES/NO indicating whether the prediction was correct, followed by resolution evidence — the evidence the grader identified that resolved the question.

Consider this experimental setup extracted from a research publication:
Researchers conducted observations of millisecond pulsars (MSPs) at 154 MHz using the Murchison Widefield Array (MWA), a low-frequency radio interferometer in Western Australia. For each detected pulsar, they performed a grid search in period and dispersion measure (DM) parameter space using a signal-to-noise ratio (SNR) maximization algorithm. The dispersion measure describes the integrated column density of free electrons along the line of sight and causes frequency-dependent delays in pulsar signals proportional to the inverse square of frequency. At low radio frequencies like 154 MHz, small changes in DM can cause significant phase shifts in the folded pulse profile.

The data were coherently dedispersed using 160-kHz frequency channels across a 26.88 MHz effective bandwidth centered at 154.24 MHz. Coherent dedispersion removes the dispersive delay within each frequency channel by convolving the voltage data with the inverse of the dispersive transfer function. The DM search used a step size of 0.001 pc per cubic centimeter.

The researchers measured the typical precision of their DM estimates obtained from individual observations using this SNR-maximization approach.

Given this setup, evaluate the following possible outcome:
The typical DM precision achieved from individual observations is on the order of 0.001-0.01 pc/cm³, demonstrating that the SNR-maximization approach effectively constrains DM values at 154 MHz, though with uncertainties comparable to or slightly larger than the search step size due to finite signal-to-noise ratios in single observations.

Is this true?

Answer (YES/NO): NO